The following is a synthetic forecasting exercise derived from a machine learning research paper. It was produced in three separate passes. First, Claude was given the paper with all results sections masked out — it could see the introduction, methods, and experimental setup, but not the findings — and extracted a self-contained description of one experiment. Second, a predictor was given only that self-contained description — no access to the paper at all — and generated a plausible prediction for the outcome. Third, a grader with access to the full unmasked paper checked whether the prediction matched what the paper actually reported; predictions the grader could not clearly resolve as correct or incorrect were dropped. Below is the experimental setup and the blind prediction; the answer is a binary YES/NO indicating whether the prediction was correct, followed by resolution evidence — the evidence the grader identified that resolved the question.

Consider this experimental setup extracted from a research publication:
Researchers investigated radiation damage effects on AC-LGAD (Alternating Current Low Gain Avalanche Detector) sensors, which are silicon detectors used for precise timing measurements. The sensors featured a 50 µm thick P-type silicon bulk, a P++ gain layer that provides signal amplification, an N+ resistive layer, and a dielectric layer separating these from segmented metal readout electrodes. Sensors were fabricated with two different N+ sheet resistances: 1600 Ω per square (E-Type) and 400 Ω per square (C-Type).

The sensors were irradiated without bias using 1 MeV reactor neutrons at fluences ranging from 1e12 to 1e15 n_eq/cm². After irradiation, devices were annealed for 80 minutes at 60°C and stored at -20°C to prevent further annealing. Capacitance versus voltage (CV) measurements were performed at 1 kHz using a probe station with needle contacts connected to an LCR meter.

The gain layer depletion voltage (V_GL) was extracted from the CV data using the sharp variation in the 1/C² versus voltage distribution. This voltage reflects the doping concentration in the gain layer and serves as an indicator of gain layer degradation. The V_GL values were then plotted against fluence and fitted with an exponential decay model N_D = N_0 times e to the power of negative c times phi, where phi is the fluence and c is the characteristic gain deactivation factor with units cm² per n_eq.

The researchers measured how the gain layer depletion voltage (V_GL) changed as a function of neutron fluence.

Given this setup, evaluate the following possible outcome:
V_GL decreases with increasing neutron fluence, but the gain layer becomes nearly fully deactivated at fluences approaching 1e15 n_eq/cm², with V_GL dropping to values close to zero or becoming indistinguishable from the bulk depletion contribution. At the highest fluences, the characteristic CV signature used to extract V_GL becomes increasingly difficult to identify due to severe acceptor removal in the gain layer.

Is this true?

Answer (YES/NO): NO